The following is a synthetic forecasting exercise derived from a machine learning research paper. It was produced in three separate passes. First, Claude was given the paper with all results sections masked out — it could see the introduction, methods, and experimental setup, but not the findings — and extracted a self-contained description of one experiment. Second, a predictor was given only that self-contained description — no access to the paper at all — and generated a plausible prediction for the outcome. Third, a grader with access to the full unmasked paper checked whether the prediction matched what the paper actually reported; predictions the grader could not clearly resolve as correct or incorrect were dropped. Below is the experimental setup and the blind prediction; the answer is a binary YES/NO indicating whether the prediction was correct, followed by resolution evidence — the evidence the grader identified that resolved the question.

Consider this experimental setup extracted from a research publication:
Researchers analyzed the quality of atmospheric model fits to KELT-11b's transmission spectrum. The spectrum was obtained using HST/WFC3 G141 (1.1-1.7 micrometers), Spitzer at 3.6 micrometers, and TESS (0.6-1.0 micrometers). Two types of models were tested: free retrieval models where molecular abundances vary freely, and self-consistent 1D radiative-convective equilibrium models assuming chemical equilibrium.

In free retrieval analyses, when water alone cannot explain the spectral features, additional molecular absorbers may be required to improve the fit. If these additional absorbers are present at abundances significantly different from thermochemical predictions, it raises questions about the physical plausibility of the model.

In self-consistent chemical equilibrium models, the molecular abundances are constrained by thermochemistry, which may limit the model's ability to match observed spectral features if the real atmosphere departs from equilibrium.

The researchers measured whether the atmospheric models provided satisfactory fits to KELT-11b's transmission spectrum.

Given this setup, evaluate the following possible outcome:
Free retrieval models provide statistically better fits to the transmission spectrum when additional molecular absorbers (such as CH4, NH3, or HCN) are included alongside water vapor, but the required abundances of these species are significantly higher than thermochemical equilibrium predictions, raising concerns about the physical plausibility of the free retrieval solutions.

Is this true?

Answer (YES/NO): YES